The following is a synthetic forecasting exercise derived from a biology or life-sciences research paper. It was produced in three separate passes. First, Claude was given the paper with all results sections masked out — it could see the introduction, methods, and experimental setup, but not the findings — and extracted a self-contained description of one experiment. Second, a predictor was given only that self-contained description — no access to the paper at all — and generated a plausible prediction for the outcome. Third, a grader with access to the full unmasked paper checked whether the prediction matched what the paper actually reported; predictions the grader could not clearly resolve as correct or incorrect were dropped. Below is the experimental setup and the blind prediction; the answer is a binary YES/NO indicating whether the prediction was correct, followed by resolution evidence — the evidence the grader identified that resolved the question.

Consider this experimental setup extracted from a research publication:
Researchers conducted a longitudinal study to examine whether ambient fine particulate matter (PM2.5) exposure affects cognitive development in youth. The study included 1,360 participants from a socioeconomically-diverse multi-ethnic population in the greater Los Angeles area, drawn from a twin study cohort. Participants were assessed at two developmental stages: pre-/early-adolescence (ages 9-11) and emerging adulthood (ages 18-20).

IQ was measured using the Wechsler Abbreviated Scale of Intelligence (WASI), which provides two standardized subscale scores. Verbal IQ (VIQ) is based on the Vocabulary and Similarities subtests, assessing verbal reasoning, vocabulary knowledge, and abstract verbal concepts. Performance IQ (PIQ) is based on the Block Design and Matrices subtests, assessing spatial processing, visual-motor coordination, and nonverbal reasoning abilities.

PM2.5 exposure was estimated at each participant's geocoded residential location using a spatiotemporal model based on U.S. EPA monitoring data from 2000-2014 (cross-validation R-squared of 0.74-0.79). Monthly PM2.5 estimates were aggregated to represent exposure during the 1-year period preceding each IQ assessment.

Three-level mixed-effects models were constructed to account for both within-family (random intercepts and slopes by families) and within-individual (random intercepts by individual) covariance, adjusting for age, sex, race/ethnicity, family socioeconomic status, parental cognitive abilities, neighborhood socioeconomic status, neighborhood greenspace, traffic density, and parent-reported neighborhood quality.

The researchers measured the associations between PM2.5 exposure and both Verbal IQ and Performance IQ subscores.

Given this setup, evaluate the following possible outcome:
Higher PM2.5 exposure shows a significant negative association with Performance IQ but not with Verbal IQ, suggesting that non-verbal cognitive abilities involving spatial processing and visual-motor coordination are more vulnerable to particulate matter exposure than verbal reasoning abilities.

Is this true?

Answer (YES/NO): YES